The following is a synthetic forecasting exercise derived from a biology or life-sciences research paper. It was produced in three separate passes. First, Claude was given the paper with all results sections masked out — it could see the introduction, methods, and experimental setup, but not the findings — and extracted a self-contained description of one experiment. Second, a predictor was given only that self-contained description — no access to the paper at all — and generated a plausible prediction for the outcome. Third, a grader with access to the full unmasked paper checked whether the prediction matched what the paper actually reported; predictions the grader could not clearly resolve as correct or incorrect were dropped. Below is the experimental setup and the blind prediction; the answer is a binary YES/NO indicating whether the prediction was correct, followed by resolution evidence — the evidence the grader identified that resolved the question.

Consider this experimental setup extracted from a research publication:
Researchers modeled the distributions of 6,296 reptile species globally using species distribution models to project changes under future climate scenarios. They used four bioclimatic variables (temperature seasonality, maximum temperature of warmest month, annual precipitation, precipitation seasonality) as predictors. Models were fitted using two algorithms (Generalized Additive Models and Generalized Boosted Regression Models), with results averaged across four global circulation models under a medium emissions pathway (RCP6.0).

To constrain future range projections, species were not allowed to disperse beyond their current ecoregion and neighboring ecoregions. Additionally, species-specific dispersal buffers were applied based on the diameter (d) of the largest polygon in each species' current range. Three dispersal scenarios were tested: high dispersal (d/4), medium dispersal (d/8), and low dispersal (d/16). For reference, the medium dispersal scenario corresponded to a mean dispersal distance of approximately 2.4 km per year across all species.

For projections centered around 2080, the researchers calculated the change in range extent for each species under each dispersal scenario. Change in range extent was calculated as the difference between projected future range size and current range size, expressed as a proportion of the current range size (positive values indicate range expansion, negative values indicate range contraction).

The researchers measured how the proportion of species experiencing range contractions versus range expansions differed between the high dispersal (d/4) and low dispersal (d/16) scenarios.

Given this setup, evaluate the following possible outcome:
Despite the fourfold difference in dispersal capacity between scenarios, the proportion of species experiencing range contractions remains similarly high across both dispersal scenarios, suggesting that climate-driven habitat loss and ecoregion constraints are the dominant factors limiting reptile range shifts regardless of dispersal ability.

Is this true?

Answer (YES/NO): NO